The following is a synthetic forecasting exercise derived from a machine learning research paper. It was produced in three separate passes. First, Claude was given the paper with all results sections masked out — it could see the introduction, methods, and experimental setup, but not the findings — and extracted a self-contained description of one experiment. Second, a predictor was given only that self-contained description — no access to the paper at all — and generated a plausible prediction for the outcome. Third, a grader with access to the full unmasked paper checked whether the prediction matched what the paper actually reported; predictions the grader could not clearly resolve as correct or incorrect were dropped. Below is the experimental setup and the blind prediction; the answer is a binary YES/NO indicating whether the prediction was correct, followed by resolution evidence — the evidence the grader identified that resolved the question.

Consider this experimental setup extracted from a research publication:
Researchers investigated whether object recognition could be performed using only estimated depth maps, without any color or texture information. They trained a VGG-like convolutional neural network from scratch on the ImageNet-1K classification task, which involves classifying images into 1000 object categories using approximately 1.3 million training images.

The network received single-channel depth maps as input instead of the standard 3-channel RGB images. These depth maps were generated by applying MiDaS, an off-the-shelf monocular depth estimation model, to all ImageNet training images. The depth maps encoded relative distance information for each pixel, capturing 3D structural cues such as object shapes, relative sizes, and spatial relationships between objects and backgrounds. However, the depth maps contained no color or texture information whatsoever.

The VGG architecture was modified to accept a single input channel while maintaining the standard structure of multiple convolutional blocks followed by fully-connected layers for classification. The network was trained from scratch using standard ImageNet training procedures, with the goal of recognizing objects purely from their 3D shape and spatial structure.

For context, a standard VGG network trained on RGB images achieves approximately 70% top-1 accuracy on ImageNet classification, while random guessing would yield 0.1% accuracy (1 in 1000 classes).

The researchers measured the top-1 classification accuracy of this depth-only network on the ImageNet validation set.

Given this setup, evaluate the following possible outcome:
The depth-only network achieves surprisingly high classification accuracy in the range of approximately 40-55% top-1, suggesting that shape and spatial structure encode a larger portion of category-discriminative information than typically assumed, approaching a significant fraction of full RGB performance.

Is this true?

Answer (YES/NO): YES